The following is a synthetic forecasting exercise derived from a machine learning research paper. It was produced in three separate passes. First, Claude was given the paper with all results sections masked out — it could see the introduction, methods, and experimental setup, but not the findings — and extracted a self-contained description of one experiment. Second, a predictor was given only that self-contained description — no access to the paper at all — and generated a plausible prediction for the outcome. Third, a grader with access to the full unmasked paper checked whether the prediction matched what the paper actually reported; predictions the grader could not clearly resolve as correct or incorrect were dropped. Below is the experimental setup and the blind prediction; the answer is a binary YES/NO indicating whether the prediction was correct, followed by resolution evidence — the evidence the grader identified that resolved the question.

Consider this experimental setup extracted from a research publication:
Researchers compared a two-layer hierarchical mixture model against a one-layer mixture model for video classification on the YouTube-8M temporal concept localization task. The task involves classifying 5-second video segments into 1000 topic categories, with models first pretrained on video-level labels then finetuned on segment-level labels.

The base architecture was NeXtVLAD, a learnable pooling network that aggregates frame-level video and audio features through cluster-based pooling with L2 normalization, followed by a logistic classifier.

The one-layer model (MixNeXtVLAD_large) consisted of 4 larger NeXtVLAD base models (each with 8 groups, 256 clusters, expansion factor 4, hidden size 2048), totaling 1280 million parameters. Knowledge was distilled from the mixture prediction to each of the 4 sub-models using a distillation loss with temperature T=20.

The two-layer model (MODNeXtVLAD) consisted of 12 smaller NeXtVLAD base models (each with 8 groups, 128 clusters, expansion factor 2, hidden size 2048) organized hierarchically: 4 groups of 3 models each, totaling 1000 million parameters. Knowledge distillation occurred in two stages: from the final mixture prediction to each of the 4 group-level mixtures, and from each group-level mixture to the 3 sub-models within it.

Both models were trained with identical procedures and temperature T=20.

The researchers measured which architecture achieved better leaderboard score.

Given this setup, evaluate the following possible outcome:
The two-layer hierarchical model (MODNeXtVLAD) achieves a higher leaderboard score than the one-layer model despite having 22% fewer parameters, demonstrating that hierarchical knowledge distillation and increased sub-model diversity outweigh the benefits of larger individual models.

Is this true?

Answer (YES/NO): YES